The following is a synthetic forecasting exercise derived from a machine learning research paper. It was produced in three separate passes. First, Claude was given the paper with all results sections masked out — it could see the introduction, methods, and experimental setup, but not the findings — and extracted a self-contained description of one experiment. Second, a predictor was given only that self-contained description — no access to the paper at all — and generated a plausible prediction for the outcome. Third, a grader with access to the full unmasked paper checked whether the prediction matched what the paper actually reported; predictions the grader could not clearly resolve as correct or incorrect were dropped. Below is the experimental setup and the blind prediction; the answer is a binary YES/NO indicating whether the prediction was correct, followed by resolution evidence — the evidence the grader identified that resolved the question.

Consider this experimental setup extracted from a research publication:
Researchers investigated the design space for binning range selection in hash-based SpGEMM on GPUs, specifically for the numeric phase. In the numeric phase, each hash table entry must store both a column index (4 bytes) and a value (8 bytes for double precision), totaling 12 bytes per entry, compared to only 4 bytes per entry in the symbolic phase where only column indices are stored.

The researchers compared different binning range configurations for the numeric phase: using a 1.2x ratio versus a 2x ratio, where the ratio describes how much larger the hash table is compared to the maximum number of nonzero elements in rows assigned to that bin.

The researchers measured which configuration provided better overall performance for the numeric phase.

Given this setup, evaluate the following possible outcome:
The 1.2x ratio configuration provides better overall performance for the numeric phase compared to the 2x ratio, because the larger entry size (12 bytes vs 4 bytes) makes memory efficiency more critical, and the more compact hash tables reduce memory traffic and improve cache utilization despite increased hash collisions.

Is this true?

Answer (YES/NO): NO